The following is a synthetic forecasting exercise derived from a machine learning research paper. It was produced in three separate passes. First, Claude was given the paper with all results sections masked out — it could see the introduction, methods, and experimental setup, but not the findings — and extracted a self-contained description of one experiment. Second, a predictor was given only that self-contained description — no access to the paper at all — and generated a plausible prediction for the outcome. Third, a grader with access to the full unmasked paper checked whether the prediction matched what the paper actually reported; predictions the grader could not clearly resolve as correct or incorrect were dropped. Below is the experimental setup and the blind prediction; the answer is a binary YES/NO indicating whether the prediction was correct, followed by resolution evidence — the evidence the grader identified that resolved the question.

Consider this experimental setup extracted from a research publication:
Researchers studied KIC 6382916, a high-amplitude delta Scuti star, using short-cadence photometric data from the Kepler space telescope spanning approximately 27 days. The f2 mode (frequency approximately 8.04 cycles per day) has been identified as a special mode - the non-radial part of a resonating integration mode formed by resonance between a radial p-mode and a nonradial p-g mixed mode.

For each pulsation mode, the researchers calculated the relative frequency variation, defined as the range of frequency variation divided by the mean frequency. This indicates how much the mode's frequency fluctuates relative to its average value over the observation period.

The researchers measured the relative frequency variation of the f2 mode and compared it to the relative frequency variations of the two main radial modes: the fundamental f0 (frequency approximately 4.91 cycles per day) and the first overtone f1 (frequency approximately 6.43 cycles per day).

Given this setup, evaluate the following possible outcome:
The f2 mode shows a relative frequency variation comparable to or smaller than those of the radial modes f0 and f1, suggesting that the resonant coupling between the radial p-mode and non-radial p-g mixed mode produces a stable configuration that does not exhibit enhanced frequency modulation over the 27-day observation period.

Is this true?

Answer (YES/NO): NO